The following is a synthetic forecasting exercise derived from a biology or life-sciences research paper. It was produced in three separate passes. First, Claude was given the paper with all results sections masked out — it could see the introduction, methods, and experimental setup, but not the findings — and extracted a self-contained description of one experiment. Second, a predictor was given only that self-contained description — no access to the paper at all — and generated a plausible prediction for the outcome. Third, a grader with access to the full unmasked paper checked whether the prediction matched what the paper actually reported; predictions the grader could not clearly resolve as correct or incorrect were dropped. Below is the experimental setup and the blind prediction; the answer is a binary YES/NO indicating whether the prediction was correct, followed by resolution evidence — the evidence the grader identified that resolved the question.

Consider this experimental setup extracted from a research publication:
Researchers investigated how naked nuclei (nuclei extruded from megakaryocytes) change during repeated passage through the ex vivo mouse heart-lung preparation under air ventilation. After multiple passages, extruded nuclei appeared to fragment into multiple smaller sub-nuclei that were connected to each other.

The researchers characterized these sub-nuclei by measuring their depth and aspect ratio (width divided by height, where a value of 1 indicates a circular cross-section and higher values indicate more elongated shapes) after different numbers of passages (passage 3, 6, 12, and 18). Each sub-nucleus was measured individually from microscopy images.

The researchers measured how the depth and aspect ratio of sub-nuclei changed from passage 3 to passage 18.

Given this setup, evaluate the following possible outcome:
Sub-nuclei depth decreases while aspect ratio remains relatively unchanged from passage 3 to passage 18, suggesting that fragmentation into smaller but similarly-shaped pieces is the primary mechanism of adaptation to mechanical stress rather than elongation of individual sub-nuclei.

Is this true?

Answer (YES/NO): NO